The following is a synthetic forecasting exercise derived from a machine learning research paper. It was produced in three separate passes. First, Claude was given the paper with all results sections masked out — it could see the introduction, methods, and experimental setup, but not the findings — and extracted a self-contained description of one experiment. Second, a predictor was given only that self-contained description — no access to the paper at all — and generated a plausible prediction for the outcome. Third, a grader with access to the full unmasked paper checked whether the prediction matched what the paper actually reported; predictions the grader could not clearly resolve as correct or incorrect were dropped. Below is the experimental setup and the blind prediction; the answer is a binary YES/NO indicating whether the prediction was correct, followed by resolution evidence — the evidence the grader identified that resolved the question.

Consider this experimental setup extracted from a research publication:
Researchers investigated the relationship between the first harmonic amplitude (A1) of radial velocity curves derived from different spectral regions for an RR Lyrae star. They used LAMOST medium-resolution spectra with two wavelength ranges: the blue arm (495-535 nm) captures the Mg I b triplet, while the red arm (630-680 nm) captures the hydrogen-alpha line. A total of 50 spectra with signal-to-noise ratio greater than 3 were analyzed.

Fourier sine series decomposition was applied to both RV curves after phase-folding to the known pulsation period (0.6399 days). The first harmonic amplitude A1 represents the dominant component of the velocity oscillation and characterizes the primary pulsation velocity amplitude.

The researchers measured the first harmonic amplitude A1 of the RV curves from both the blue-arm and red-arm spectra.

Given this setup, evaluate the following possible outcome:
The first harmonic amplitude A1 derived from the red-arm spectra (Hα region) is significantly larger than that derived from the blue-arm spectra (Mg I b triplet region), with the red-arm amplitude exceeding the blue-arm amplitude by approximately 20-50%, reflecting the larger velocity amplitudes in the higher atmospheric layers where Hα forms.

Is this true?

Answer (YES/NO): NO